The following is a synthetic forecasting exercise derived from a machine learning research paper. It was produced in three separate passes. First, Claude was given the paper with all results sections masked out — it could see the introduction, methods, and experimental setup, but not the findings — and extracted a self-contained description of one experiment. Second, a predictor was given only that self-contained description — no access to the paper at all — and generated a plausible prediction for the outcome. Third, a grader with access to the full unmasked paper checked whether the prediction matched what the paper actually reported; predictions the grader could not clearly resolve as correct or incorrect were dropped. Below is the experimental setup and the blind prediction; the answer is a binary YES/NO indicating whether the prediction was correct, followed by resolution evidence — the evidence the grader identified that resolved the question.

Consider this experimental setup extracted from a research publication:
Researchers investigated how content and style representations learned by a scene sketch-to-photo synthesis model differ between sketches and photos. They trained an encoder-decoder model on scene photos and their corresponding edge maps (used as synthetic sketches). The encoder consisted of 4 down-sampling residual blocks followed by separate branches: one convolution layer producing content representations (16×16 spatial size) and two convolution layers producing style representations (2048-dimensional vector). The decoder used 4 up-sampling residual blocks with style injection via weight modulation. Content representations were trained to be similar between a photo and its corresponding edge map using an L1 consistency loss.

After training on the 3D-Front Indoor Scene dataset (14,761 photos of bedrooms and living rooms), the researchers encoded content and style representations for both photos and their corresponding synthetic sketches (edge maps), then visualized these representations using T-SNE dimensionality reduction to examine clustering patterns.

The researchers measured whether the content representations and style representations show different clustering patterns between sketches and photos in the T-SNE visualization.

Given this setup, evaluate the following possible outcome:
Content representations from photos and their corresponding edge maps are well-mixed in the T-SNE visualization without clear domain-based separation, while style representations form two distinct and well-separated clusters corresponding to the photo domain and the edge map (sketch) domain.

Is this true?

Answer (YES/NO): YES